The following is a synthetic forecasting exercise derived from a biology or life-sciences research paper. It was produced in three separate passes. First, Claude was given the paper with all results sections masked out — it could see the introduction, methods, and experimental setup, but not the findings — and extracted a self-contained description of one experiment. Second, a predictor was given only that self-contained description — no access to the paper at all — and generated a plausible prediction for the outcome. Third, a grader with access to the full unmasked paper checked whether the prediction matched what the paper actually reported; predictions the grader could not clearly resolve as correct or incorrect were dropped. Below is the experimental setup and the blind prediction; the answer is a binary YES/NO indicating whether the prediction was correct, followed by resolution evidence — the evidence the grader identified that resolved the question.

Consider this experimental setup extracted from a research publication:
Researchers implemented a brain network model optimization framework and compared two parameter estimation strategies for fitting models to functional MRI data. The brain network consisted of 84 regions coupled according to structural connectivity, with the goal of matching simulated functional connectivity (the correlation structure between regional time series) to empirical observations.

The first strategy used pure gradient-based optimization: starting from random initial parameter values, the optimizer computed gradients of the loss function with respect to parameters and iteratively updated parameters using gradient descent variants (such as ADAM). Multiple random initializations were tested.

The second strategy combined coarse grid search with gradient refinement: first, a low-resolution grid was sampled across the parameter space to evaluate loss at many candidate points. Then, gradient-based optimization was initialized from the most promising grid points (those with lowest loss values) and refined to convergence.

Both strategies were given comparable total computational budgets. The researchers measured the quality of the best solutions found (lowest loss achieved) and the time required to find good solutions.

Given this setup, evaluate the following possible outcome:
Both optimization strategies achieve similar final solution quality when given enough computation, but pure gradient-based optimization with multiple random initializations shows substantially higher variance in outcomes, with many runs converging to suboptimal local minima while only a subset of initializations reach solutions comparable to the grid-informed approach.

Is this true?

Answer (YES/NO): NO